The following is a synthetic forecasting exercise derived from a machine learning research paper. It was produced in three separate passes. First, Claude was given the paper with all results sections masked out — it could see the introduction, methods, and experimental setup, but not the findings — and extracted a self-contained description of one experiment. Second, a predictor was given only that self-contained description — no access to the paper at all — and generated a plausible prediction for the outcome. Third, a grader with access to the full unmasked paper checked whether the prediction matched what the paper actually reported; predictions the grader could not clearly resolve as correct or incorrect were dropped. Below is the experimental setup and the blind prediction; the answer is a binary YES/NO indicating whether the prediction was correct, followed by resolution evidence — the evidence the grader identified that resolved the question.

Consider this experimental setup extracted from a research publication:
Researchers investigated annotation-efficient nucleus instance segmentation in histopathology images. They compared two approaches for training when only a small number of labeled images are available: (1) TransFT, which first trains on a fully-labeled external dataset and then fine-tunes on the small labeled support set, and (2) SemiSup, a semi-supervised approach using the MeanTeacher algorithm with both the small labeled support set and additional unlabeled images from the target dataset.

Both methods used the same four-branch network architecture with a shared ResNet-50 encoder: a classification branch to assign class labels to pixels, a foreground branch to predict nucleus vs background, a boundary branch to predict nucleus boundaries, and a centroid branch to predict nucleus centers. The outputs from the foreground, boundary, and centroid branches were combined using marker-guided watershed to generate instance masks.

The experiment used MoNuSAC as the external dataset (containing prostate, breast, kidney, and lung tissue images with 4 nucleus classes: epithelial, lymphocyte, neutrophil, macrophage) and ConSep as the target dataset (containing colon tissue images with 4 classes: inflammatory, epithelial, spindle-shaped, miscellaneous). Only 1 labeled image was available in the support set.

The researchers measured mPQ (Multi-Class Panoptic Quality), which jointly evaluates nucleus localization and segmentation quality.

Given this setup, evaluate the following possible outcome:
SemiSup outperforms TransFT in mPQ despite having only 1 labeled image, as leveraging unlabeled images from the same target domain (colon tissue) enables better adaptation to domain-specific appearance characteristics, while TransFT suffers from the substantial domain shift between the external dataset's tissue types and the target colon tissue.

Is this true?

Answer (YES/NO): NO